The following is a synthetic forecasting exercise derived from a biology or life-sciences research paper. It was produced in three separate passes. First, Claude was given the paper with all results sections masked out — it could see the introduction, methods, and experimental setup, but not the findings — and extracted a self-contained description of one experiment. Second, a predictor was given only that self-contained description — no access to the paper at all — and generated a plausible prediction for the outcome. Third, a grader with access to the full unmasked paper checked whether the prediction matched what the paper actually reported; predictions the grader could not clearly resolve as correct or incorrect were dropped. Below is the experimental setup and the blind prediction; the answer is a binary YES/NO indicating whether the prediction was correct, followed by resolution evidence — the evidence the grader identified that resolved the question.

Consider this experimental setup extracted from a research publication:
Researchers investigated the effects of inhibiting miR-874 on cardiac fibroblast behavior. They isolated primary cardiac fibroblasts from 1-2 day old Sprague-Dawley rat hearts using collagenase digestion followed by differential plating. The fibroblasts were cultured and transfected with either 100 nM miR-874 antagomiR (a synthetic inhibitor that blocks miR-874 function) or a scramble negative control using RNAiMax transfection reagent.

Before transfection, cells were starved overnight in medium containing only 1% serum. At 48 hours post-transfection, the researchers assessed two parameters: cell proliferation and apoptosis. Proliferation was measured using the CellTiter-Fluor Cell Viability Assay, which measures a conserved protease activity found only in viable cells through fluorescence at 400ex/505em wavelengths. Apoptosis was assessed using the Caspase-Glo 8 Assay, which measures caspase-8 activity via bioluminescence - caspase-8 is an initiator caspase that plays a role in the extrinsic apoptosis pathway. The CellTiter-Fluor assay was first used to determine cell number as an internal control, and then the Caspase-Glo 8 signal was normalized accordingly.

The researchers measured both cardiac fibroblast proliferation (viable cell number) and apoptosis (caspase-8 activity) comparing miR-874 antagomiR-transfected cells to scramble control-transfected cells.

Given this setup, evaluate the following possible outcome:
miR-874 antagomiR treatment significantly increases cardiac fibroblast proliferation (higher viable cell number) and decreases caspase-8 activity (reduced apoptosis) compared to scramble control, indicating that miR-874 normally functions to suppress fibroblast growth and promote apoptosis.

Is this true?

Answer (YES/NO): NO